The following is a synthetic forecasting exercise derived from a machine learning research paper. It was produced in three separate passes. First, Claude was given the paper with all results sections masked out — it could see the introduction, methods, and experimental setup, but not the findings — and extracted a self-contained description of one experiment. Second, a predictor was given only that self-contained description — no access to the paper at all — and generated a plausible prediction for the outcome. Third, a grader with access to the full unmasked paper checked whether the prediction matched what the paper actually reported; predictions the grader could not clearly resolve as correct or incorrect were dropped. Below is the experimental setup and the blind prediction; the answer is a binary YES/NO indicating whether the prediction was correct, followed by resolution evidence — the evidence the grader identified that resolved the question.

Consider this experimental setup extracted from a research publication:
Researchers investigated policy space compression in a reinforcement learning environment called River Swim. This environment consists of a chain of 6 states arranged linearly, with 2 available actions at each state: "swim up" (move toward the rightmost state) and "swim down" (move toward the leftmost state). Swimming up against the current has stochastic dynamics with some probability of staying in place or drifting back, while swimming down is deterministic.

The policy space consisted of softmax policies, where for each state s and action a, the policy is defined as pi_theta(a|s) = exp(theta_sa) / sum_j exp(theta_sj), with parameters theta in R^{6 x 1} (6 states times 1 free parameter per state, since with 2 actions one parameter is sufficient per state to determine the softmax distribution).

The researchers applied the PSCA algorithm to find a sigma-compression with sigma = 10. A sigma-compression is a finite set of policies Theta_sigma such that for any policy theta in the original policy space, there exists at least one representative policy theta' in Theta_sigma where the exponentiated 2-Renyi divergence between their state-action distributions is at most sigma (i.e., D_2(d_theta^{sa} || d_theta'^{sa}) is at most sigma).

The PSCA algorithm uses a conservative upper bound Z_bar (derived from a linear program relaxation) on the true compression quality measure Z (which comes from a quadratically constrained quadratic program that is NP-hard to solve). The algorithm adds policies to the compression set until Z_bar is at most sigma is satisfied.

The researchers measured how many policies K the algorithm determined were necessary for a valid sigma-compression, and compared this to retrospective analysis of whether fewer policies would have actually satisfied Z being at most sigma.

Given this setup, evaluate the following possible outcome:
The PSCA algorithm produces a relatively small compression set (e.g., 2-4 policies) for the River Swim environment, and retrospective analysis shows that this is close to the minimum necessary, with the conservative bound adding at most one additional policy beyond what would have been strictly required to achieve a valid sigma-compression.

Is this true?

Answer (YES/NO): YES